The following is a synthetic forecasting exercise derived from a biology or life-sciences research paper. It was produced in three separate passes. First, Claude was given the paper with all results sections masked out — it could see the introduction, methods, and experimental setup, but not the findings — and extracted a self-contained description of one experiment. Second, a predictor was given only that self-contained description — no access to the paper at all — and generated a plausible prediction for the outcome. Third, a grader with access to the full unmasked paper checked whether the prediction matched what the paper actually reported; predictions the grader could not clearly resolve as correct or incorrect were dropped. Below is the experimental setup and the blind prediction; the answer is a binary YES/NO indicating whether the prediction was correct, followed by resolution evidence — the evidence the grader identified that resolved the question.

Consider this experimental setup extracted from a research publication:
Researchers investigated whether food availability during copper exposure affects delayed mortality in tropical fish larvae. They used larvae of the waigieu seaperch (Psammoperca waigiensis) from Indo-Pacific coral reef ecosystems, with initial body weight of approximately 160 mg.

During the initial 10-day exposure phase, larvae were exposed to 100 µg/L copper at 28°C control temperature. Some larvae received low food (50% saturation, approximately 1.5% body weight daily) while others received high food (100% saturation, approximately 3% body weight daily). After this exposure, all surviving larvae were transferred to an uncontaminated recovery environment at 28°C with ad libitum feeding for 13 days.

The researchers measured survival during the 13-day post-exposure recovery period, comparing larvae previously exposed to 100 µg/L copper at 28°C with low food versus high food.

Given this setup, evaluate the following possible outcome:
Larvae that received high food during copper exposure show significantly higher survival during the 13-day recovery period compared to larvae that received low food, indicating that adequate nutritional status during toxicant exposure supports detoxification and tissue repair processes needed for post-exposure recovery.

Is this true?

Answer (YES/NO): YES